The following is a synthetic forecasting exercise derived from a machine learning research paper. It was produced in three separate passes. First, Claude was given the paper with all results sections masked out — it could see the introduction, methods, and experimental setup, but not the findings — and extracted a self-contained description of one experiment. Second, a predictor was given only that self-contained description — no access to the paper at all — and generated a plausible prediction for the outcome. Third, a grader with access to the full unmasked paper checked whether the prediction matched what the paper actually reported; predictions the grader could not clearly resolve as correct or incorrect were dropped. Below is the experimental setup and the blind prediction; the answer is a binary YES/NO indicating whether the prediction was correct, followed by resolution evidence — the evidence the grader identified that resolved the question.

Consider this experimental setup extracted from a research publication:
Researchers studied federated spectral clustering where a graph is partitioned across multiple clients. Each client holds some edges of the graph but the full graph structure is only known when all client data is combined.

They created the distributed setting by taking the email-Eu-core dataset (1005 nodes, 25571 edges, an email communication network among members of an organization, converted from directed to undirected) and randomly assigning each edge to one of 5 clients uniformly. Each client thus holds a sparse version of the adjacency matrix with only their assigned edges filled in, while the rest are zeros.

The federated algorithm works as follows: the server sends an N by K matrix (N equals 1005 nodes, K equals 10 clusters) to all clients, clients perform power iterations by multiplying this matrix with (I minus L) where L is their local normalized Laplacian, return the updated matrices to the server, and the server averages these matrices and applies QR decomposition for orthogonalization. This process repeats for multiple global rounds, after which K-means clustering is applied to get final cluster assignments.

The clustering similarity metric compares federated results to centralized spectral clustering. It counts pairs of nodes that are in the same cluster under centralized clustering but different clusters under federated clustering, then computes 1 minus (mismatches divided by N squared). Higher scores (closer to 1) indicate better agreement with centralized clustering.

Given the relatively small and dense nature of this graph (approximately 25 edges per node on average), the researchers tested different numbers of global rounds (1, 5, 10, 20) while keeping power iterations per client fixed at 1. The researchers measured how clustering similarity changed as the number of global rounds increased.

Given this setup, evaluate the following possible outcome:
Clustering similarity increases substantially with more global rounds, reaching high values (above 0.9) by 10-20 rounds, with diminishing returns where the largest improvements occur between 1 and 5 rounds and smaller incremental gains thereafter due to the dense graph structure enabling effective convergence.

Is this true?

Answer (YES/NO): NO